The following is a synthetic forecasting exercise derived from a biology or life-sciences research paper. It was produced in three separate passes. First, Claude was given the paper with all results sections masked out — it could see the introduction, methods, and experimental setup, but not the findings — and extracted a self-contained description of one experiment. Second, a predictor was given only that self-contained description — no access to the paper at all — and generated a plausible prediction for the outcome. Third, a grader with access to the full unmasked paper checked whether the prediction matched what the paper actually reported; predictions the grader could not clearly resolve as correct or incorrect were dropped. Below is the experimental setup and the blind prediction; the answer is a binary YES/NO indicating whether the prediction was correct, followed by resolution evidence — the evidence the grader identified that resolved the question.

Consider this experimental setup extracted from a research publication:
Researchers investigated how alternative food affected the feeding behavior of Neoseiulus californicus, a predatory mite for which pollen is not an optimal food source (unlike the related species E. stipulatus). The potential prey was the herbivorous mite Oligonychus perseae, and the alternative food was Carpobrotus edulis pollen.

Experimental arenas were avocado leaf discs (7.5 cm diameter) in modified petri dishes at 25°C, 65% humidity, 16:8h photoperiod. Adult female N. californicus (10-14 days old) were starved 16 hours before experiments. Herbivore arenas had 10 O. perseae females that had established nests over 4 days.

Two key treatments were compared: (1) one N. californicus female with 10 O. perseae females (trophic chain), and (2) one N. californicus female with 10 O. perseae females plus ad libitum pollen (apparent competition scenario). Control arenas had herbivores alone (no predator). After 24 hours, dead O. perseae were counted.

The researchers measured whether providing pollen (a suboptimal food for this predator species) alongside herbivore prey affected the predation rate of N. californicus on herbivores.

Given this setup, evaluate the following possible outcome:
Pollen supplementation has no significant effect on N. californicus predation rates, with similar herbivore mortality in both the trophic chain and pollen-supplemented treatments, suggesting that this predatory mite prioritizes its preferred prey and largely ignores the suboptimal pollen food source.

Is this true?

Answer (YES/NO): YES